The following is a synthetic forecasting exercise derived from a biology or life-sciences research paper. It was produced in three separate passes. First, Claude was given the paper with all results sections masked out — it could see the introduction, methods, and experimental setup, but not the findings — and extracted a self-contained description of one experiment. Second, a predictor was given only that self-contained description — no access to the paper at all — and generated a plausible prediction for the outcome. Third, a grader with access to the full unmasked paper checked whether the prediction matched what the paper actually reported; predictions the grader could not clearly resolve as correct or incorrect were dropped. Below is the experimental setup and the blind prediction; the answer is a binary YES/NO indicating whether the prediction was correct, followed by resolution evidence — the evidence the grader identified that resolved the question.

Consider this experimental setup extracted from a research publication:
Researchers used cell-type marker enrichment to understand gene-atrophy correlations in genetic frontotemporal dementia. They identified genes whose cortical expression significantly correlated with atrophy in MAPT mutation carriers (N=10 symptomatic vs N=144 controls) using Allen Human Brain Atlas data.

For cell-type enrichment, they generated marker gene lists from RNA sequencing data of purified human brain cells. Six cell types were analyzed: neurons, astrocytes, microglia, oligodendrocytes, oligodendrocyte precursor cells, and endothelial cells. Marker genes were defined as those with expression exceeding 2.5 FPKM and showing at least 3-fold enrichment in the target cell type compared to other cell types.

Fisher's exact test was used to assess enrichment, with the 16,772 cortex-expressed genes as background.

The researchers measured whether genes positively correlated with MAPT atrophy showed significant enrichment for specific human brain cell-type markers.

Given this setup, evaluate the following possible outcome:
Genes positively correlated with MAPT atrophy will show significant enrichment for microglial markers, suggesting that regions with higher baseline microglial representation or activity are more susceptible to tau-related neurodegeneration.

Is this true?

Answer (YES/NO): NO